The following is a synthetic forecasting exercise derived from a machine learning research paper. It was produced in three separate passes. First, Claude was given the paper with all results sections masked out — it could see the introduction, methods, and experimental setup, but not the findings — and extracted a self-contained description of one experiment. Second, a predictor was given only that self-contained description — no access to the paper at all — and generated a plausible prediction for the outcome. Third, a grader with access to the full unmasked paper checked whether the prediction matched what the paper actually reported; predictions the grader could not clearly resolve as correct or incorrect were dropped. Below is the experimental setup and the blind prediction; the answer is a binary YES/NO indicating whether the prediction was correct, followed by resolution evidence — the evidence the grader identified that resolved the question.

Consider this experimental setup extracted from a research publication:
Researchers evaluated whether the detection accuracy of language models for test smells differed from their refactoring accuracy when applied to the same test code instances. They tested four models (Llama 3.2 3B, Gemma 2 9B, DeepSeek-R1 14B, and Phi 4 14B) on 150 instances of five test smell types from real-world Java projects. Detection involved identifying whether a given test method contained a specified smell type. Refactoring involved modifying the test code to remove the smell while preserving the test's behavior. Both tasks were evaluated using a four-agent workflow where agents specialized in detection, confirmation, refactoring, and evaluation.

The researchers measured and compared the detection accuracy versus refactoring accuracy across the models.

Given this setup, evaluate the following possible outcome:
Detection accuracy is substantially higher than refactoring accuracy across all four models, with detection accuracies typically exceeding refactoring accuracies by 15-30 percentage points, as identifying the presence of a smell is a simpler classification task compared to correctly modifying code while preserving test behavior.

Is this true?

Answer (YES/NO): NO